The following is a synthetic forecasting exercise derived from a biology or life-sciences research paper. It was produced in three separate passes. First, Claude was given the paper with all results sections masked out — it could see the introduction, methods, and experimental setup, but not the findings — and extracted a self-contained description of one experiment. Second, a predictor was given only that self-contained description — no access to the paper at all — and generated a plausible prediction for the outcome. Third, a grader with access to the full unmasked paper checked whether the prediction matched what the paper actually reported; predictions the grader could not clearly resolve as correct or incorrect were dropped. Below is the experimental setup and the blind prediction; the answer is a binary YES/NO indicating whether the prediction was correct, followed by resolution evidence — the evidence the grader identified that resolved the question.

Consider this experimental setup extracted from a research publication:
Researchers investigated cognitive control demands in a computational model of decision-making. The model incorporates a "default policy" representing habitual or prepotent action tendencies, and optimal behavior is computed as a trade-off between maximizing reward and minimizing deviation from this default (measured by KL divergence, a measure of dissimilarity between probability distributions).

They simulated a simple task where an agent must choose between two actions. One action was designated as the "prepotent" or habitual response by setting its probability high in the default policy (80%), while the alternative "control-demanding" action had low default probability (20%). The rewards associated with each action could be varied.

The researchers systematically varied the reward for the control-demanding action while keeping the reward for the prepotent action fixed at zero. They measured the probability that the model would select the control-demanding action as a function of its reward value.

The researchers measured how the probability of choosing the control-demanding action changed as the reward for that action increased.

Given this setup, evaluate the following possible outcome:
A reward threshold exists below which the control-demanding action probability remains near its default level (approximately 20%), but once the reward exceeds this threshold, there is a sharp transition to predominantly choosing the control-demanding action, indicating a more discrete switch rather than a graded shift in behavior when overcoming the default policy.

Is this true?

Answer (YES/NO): NO